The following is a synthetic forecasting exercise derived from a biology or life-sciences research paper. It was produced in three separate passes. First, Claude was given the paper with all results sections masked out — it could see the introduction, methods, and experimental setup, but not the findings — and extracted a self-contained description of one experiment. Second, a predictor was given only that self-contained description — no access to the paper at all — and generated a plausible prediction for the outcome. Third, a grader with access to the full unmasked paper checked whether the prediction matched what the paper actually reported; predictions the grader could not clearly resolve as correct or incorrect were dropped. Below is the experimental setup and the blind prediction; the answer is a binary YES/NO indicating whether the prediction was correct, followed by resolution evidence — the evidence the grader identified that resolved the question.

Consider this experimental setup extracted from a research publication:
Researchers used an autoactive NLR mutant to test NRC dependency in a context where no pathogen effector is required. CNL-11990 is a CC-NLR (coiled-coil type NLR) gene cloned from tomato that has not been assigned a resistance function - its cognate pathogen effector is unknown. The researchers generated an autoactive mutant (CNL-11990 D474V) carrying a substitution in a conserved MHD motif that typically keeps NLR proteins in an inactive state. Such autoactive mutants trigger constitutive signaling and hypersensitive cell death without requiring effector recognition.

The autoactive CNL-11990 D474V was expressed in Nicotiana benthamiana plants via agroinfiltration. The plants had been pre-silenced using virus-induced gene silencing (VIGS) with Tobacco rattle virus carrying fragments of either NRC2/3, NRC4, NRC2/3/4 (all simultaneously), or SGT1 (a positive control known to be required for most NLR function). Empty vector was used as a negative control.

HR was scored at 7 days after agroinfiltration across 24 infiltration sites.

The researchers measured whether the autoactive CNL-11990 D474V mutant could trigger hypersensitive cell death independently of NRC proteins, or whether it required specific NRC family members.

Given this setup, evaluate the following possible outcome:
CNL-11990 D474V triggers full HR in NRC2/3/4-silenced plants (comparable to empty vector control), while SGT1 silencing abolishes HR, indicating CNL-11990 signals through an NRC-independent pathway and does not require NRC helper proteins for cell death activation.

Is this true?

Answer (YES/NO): NO